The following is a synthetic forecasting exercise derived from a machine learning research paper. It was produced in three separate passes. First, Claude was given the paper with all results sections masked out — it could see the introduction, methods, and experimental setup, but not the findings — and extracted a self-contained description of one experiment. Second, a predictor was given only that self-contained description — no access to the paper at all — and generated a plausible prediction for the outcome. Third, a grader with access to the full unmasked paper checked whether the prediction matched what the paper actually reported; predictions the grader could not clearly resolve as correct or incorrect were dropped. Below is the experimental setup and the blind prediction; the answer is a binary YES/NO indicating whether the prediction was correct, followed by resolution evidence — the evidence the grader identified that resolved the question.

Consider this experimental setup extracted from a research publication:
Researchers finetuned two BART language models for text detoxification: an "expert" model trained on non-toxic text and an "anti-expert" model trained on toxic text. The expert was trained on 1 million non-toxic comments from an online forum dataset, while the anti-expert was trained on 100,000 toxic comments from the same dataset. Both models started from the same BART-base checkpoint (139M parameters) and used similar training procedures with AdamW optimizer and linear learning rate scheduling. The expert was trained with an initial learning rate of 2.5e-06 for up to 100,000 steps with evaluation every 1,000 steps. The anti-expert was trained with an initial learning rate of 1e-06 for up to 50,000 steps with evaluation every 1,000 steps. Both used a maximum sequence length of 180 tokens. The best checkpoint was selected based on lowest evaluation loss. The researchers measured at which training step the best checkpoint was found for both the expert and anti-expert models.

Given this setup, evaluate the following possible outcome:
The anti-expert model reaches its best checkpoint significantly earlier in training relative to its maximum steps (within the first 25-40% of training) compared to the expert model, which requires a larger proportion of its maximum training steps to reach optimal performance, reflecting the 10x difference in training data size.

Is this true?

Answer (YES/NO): NO